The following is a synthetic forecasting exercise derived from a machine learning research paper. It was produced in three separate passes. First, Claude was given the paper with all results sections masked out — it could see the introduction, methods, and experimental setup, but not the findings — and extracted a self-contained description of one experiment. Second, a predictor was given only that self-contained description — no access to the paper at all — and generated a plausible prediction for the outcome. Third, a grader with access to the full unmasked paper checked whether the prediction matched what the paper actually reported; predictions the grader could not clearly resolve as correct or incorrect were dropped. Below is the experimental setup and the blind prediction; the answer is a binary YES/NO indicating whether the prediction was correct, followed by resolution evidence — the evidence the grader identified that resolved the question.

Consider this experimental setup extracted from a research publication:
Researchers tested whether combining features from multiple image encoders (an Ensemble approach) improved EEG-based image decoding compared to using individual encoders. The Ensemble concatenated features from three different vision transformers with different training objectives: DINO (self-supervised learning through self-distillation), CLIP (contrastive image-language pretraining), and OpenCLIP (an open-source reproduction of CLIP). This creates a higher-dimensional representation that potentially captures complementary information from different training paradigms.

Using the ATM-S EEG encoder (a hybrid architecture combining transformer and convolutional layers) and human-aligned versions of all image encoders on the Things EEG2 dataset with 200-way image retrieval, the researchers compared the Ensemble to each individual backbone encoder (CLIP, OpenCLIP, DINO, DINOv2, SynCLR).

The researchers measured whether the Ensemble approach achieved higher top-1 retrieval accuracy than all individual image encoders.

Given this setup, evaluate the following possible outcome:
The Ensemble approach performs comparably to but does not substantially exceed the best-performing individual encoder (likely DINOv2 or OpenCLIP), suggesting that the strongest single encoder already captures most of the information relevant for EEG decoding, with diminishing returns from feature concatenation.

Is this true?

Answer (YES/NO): NO